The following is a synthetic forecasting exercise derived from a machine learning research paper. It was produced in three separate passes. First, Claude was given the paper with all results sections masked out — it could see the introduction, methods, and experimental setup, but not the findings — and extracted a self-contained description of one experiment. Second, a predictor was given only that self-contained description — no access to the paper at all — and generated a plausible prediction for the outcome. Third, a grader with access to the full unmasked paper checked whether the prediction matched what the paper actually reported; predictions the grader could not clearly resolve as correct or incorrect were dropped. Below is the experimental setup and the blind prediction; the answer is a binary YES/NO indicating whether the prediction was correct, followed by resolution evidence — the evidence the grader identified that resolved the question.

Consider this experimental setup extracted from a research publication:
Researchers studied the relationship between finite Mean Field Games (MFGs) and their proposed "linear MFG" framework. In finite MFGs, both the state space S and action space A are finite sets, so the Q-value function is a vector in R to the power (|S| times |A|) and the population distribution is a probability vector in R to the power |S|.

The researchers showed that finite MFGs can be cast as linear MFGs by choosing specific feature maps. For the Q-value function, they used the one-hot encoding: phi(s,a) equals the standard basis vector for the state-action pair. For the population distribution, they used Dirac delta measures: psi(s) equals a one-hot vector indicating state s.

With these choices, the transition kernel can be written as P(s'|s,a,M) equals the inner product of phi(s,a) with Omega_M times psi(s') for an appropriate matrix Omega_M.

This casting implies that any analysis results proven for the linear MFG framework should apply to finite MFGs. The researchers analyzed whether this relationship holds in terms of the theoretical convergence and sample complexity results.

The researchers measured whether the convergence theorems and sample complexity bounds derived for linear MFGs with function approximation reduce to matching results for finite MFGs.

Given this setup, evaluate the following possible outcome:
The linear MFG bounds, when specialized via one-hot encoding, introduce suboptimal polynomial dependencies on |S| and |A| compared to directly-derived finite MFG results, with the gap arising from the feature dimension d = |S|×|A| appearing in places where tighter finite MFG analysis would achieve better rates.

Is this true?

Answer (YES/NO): NO